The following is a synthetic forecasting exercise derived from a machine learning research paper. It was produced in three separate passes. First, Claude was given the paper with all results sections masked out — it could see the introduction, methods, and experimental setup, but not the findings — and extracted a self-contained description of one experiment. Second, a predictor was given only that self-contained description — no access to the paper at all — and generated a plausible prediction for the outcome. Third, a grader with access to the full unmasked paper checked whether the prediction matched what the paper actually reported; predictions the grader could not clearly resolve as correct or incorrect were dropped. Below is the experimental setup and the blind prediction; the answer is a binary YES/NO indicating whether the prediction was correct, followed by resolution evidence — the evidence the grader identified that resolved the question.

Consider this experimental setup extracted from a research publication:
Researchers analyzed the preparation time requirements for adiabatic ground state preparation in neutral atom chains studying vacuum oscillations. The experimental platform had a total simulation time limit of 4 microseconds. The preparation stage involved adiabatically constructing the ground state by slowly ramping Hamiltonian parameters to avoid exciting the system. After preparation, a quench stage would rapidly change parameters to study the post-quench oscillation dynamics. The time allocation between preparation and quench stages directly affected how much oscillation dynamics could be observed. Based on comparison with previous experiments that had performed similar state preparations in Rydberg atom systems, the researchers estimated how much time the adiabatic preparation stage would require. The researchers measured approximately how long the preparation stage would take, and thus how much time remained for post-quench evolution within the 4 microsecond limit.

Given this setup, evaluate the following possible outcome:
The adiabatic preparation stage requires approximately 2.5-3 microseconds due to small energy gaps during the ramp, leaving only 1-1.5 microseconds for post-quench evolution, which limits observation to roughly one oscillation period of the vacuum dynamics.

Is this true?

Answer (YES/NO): NO